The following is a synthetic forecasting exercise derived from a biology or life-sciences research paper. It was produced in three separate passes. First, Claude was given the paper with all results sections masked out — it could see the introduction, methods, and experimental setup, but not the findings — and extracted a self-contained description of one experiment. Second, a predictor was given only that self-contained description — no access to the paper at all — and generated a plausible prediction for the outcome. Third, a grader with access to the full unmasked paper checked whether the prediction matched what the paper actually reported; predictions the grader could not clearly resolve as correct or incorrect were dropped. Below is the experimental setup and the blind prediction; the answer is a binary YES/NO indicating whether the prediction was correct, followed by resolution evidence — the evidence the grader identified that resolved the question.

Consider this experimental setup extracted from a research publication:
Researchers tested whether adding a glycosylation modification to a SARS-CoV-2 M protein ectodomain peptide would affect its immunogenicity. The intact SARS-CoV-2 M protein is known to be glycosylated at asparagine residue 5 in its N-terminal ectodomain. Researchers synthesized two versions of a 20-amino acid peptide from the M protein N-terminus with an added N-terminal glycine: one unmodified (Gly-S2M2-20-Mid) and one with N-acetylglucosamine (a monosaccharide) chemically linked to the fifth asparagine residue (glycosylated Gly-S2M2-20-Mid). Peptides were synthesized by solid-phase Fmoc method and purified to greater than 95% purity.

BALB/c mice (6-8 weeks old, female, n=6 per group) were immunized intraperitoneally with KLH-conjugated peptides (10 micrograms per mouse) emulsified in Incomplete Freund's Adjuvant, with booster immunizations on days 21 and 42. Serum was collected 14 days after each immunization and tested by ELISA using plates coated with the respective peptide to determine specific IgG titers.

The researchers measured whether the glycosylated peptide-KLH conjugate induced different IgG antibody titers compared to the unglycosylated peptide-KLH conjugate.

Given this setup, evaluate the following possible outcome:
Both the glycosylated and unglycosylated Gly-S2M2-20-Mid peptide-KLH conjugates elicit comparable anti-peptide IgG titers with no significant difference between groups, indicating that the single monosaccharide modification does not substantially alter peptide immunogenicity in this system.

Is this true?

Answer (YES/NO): NO